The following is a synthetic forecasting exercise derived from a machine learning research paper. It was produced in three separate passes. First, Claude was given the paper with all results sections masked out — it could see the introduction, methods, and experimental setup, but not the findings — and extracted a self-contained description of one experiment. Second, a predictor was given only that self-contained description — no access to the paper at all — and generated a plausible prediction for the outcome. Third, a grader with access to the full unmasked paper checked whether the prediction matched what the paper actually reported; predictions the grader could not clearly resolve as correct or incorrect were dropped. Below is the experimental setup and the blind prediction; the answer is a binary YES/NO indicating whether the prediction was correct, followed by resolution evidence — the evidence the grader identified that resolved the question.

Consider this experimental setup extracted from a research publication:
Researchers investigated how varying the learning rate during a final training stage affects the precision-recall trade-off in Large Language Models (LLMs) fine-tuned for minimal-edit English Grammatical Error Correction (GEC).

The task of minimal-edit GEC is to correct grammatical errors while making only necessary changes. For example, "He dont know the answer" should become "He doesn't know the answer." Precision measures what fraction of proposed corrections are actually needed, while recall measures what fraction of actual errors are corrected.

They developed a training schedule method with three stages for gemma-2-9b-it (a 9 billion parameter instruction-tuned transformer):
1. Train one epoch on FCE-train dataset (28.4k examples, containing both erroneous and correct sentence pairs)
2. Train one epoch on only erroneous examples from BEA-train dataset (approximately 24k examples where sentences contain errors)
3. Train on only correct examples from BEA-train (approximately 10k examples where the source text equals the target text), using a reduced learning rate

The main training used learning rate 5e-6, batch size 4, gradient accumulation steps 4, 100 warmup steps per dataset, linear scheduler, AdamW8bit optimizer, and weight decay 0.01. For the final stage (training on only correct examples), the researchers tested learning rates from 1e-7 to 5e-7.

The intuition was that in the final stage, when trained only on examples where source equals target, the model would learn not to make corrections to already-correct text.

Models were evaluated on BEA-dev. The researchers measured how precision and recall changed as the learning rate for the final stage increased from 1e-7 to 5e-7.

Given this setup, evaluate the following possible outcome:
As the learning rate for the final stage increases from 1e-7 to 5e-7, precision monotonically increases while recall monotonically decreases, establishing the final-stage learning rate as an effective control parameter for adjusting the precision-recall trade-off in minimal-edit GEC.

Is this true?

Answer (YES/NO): YES